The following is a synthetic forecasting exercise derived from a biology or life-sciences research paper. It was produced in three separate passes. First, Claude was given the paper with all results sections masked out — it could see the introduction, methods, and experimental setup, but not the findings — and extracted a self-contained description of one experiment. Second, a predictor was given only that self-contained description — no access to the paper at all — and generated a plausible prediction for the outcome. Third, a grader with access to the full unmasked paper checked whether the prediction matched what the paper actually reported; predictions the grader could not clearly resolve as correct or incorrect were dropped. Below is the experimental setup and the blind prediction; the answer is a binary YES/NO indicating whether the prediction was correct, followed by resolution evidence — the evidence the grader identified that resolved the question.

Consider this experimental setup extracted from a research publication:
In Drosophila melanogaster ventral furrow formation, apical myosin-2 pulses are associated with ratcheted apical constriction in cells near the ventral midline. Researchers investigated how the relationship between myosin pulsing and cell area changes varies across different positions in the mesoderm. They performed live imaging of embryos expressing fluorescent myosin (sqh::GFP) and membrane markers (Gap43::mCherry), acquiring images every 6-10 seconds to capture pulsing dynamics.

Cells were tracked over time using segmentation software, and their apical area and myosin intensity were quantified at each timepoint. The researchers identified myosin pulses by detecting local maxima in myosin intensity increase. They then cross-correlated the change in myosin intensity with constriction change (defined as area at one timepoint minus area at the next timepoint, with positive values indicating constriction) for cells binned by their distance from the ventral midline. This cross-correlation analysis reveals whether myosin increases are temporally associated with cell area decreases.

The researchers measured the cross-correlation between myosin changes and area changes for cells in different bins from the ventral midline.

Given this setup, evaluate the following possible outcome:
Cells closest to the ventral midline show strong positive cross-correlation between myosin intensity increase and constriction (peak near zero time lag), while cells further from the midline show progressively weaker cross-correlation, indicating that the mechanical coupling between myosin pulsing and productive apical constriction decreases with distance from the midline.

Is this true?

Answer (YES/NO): NO